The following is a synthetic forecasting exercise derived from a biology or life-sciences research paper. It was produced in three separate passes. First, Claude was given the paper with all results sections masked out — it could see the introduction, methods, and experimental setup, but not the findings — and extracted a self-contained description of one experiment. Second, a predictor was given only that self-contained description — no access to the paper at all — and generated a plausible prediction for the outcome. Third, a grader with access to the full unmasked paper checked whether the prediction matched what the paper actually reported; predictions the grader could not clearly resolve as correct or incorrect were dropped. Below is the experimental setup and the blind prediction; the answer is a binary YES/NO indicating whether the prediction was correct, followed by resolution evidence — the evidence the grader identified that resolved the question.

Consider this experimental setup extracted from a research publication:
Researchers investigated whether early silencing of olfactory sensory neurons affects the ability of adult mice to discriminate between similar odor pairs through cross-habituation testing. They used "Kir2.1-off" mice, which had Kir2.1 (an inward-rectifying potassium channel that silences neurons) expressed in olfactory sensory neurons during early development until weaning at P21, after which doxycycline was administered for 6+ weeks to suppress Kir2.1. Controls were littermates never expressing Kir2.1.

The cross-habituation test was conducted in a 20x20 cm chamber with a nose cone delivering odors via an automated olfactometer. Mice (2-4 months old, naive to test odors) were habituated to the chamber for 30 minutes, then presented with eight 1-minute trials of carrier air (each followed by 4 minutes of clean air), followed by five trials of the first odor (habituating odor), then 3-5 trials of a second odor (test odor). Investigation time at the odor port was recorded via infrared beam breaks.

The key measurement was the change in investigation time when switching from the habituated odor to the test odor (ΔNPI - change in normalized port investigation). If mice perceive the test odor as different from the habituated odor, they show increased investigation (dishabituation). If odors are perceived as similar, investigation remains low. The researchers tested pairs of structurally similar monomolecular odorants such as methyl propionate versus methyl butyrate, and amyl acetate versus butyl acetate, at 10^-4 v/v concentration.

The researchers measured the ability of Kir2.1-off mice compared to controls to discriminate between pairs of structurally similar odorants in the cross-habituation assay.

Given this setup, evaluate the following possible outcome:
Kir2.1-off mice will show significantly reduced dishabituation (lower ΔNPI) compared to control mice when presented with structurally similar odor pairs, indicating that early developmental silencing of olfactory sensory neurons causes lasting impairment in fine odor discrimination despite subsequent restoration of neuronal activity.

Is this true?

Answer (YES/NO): NO